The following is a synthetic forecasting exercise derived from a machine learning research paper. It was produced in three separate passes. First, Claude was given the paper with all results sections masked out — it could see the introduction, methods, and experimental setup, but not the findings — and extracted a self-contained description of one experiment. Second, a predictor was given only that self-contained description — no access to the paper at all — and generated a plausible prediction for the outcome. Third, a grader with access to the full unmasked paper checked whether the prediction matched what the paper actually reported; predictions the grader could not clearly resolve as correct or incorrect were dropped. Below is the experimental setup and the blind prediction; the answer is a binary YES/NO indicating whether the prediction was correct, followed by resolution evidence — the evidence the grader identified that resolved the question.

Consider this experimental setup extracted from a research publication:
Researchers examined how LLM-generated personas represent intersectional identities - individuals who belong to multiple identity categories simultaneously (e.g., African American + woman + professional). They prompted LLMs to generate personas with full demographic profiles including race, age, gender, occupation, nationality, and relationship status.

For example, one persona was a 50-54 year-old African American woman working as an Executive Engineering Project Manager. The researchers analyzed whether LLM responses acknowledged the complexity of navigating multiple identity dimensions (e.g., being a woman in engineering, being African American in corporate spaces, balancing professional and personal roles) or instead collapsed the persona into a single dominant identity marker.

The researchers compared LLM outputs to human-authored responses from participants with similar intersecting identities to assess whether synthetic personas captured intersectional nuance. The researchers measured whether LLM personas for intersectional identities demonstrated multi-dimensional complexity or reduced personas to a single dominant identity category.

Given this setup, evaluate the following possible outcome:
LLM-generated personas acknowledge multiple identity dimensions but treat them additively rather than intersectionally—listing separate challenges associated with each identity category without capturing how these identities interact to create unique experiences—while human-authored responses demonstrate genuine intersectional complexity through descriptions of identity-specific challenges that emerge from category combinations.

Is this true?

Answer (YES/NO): NO